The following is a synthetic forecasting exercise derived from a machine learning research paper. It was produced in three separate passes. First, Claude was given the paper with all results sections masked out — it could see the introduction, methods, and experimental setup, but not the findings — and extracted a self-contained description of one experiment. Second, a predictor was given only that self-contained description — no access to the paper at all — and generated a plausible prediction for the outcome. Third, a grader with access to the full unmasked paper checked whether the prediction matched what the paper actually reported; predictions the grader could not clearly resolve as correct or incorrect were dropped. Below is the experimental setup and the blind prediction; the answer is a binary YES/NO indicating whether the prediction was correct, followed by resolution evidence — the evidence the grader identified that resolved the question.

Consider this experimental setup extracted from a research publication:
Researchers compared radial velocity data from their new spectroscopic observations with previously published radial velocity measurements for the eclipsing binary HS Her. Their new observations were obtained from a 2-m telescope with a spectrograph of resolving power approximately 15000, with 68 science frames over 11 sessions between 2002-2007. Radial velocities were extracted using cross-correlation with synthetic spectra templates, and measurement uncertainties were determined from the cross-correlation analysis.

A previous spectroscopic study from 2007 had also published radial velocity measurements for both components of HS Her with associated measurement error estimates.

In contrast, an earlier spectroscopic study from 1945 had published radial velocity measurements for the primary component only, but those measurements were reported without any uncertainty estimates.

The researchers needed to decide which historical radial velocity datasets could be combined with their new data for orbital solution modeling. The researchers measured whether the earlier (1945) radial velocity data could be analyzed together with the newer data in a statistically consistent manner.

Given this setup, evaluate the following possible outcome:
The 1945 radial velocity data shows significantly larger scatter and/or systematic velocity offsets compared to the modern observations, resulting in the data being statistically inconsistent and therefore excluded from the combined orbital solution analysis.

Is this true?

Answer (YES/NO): NO